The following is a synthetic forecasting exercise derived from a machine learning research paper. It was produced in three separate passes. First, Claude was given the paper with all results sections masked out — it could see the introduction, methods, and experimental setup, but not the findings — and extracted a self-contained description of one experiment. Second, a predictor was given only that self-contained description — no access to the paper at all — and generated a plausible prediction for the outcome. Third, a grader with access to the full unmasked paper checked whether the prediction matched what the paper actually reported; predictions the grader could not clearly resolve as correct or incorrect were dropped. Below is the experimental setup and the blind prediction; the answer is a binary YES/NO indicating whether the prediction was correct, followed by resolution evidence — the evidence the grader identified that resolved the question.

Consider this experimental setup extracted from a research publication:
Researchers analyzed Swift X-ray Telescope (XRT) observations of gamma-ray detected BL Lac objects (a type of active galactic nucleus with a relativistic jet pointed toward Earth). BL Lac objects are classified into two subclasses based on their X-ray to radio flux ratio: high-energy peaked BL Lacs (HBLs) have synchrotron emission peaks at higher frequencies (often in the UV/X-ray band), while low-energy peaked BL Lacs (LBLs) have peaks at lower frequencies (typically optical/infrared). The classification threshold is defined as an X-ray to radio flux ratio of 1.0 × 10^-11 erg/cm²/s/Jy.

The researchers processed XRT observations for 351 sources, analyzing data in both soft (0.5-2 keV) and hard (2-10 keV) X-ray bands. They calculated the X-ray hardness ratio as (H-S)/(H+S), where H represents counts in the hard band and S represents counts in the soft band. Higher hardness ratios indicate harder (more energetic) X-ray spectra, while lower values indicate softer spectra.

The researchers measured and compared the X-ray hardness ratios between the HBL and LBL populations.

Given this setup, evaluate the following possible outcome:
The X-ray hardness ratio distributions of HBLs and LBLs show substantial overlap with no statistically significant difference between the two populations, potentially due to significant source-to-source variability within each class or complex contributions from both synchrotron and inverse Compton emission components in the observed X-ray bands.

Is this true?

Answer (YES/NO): NO